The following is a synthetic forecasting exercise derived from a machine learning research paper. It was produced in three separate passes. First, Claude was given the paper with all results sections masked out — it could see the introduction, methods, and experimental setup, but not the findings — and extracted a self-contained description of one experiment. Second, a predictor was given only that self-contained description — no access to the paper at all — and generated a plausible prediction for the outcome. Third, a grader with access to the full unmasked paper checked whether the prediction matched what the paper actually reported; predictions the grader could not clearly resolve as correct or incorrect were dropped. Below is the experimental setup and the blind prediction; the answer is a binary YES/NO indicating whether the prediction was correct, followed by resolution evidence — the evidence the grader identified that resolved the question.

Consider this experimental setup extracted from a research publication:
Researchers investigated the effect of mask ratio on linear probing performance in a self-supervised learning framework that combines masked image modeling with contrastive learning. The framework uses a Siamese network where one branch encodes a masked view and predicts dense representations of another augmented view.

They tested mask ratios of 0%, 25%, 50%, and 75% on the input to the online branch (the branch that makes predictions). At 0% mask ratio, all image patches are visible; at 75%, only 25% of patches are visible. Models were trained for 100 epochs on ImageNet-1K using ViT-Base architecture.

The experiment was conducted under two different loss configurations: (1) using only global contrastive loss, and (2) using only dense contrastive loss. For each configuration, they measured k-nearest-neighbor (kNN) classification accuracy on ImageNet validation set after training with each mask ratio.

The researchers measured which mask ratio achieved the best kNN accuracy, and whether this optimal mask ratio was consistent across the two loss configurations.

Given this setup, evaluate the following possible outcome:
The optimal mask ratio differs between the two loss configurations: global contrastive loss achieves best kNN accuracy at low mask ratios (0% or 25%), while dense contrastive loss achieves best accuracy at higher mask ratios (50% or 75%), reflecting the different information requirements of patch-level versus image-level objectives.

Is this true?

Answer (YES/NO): NO